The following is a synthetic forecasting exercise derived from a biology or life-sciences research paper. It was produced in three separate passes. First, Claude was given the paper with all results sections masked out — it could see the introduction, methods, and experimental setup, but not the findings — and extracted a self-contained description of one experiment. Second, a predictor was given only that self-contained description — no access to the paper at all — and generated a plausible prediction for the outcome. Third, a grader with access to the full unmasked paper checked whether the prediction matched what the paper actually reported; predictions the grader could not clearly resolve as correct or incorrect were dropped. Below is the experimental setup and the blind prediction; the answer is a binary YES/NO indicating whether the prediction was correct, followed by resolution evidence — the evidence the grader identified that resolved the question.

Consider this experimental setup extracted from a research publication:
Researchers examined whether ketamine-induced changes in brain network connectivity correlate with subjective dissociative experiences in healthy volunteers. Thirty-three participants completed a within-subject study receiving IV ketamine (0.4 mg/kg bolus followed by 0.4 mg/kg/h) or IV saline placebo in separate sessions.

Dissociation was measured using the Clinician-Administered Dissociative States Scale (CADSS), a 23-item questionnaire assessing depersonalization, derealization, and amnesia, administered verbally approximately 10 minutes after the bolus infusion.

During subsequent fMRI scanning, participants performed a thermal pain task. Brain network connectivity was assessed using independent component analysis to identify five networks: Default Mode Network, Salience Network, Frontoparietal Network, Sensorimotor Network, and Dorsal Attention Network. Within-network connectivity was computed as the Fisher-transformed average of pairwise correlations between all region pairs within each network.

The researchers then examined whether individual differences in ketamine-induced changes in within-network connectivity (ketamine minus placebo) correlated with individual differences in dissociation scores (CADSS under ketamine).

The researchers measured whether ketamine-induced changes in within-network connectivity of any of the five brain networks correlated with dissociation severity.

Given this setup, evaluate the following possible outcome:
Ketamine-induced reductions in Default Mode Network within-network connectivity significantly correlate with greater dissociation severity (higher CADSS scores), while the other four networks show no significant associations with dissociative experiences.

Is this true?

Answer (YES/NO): YES